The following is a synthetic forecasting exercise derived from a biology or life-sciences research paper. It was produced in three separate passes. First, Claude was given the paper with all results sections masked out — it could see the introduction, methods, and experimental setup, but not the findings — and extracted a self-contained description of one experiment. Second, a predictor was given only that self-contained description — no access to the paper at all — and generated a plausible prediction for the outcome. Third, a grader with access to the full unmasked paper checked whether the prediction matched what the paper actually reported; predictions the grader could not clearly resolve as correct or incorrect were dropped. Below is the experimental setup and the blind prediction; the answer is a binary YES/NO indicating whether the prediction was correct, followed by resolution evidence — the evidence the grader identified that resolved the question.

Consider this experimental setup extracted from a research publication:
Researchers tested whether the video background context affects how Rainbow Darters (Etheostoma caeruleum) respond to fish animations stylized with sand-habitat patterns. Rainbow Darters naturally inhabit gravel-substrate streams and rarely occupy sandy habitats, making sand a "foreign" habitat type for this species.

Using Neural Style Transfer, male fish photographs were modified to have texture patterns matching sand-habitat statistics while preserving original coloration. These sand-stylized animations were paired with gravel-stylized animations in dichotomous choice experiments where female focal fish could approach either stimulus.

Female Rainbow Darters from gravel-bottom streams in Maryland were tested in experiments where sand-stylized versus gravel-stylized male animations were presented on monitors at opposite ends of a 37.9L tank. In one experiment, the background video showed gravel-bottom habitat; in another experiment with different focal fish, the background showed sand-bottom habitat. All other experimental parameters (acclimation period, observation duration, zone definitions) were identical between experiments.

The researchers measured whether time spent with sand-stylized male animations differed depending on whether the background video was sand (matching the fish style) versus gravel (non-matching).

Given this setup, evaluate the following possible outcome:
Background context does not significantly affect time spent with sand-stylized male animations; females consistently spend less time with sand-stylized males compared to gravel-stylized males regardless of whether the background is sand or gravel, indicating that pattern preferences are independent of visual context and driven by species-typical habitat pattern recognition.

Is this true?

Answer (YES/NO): NO